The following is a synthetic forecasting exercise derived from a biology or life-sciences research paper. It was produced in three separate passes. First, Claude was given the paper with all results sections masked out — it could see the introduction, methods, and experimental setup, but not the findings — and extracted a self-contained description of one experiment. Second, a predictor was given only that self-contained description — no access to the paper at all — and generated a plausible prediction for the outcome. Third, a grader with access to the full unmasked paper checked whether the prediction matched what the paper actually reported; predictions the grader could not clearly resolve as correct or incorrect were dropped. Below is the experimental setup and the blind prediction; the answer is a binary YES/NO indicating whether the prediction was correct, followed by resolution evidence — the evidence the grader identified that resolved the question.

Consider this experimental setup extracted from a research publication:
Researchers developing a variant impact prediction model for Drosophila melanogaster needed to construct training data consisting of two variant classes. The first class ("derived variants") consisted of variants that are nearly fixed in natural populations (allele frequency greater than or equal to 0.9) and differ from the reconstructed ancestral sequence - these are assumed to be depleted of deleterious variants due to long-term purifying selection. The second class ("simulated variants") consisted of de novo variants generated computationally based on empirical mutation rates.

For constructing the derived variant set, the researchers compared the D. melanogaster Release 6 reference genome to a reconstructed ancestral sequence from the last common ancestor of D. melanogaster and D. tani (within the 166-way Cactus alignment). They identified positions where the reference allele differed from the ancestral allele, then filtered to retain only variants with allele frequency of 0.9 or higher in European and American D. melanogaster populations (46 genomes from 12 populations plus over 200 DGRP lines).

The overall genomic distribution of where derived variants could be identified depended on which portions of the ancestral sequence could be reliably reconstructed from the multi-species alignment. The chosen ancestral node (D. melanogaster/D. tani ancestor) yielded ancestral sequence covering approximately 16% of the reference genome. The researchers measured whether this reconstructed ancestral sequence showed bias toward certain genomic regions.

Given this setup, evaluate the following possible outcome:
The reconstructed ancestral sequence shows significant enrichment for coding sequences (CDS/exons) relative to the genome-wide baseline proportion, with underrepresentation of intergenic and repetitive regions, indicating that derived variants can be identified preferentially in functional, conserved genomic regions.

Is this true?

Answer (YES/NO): NO